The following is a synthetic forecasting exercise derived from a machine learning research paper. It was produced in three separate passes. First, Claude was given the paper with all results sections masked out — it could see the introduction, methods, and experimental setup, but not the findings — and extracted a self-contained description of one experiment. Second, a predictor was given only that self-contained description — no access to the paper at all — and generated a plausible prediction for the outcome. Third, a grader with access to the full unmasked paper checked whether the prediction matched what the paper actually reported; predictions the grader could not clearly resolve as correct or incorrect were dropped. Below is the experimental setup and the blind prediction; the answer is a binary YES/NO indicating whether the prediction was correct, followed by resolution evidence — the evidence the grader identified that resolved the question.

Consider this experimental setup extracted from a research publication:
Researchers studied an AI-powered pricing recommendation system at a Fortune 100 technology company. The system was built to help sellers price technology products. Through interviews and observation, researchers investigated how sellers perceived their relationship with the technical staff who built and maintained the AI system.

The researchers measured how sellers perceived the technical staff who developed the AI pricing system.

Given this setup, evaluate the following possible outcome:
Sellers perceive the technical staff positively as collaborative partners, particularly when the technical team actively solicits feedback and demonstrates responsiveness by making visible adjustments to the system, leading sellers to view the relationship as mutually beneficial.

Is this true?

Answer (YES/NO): NO